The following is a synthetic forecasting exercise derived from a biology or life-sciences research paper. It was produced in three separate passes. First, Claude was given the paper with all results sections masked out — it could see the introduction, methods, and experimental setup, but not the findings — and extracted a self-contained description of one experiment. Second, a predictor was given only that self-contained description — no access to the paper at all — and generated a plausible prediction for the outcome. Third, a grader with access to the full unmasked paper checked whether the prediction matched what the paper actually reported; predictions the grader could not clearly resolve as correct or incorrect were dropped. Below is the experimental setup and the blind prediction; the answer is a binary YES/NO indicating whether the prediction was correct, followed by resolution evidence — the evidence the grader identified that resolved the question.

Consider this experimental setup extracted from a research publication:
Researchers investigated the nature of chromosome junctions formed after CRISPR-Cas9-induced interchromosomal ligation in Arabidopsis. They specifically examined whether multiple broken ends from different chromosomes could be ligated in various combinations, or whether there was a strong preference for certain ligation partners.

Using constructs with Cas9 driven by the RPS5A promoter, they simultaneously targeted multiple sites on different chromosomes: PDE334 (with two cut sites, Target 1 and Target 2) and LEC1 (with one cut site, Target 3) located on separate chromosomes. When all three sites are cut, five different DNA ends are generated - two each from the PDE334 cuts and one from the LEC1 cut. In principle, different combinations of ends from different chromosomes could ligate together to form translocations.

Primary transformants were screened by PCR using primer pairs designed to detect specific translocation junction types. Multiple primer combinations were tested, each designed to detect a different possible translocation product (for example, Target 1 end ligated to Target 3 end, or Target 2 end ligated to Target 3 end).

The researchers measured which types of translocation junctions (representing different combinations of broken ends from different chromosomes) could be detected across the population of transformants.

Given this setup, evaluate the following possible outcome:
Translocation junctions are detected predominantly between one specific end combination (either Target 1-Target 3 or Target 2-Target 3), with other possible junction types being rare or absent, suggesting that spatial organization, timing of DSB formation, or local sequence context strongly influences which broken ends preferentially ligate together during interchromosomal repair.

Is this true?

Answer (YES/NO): YES